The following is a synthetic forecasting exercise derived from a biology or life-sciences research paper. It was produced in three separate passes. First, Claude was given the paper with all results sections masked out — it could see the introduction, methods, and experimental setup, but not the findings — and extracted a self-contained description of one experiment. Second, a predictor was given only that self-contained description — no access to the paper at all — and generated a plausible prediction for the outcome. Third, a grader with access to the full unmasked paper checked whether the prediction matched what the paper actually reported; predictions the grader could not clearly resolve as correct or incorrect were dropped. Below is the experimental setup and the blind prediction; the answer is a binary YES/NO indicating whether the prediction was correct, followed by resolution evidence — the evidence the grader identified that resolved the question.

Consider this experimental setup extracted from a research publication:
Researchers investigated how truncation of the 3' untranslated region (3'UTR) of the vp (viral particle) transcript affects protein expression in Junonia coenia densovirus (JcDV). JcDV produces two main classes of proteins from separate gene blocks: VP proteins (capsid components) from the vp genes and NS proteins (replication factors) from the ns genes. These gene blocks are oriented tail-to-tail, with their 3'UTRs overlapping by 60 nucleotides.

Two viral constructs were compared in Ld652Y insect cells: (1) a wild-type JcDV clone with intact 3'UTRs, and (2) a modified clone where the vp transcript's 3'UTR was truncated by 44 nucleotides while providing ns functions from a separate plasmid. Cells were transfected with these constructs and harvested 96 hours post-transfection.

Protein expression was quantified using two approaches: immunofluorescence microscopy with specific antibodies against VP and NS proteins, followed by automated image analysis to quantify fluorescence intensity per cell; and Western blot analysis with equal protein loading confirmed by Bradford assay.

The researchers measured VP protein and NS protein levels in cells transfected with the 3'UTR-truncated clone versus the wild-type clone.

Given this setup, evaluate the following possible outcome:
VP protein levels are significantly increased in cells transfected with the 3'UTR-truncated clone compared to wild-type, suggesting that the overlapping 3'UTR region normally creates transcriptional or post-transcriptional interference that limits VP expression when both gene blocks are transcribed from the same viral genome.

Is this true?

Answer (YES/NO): NO